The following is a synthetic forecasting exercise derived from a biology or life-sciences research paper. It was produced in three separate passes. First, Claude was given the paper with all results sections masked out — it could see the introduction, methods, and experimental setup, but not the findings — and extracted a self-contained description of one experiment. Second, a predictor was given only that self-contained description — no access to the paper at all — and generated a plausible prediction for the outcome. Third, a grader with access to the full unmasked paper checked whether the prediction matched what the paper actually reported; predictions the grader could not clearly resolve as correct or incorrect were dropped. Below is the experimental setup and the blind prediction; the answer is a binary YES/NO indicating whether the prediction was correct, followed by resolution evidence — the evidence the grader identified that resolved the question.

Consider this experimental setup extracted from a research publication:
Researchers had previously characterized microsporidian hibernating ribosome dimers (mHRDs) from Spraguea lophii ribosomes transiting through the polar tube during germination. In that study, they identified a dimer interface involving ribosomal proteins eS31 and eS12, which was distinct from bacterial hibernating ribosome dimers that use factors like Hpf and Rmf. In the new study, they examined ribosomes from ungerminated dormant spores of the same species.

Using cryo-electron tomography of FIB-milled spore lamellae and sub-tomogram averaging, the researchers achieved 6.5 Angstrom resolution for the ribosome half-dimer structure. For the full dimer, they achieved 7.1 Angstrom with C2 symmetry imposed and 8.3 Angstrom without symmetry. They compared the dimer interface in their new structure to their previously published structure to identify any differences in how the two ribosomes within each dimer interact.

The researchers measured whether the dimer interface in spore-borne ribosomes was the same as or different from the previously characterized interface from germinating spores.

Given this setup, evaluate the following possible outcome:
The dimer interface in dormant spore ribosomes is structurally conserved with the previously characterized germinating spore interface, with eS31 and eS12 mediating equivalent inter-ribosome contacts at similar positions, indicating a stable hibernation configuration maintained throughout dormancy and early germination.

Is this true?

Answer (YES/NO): YES